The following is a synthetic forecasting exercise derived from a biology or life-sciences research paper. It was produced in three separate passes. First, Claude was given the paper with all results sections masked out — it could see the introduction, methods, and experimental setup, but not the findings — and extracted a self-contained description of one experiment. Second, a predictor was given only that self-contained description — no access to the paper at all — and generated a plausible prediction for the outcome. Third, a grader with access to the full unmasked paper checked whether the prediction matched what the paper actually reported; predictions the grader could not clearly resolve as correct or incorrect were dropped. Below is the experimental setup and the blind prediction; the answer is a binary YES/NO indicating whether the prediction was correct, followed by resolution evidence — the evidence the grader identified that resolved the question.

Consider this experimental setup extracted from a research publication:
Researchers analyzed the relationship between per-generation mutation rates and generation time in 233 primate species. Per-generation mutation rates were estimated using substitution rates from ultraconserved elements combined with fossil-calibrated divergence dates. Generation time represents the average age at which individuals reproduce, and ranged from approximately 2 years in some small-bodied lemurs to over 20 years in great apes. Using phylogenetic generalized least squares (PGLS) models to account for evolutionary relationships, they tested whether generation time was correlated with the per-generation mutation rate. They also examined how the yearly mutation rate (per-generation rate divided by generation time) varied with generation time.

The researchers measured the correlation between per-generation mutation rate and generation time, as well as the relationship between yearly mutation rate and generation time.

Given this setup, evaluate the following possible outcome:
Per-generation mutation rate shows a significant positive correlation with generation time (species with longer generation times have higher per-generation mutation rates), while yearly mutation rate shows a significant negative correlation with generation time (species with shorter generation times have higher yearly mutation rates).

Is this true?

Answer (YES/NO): YES